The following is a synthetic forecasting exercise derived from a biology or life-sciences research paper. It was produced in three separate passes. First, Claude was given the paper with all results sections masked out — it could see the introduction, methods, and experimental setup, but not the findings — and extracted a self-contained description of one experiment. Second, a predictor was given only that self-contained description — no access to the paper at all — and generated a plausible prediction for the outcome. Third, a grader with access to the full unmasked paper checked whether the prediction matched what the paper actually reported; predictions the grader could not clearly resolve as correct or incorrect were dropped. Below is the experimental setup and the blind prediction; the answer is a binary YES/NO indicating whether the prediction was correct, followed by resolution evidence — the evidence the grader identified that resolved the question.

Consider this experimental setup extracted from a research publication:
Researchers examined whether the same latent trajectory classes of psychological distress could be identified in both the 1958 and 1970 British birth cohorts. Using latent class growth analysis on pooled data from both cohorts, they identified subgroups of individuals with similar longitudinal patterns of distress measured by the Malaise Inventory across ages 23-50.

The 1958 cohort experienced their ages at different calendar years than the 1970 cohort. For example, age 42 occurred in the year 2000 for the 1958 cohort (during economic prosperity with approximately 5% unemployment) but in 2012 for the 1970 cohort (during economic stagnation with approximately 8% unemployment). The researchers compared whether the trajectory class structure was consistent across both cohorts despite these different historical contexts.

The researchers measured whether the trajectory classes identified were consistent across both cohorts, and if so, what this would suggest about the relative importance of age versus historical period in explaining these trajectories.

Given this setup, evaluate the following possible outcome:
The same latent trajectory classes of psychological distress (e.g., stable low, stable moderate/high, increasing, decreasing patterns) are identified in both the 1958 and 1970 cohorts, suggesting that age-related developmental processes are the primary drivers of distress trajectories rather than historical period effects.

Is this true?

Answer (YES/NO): YES